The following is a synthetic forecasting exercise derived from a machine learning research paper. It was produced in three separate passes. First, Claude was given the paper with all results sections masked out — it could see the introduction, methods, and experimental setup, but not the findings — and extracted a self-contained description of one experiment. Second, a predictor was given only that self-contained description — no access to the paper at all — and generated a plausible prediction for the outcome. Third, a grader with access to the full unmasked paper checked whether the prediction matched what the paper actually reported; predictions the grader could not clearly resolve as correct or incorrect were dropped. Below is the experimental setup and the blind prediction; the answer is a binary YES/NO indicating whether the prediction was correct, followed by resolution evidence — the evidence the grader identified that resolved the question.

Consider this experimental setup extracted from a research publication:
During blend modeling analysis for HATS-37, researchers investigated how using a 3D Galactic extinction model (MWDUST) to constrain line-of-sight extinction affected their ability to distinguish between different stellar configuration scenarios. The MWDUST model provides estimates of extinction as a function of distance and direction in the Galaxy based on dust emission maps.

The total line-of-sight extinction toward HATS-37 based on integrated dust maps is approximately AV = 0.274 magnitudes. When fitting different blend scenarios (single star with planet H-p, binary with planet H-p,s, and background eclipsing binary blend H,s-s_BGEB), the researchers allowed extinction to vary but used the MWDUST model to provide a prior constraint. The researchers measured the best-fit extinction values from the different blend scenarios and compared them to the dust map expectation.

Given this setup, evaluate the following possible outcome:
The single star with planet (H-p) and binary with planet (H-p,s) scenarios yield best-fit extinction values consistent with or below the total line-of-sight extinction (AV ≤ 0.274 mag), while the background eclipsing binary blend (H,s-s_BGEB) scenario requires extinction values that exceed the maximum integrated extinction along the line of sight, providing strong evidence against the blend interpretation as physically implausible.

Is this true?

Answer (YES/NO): NO